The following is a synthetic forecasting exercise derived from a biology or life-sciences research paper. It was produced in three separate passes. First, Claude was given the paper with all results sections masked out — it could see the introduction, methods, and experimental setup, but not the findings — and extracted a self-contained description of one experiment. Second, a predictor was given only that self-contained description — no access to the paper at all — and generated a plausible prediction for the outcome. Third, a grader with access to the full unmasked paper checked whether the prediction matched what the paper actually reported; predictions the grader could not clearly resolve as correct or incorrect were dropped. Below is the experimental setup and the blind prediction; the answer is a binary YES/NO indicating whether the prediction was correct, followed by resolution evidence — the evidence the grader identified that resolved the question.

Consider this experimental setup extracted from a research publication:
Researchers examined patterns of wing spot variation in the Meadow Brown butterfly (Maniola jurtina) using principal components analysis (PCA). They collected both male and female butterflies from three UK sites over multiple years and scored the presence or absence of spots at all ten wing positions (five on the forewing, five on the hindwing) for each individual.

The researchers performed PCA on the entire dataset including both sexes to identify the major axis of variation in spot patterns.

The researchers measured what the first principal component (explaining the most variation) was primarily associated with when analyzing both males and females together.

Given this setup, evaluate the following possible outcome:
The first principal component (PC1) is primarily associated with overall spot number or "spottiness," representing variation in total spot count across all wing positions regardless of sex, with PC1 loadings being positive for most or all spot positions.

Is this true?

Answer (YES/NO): NO